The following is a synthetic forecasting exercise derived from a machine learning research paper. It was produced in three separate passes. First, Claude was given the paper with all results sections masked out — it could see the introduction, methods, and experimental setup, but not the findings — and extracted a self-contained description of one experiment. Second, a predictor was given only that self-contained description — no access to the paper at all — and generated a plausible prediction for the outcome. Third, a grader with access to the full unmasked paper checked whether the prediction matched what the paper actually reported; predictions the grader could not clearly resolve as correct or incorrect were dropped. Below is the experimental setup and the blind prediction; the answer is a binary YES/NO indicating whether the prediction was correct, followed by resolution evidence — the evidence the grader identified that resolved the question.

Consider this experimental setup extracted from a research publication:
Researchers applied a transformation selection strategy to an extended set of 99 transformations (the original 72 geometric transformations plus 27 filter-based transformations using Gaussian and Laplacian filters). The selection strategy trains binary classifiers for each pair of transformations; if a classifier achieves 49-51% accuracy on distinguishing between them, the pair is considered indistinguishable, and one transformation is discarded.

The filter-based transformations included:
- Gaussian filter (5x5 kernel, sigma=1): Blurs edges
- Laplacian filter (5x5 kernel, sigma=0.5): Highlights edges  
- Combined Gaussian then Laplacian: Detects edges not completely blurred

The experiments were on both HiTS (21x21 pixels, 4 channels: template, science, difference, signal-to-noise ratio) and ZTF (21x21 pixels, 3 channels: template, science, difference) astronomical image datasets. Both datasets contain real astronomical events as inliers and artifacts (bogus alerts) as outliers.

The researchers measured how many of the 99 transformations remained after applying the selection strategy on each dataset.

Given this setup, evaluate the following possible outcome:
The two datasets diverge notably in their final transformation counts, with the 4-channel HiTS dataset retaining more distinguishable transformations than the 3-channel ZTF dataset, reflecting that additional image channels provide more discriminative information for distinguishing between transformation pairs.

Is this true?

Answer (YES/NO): NO